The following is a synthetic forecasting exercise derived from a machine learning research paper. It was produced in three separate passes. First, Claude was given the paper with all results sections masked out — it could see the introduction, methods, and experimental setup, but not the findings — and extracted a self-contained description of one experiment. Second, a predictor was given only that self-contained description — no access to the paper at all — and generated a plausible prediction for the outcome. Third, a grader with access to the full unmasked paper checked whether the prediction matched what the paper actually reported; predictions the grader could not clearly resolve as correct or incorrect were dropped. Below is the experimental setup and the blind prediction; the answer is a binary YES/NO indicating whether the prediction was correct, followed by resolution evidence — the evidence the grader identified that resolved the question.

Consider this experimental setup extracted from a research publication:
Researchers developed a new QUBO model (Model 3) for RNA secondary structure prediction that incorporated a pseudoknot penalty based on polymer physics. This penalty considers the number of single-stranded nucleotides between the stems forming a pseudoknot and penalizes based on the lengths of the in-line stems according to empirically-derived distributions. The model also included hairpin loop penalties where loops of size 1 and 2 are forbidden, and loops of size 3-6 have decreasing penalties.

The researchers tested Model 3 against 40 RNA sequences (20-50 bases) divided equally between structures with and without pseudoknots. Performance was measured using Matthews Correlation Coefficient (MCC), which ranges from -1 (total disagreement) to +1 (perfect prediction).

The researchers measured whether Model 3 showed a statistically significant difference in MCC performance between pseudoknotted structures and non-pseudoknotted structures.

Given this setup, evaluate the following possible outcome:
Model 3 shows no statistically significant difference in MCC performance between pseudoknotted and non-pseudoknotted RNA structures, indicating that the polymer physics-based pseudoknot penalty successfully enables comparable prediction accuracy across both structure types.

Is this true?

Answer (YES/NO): YES